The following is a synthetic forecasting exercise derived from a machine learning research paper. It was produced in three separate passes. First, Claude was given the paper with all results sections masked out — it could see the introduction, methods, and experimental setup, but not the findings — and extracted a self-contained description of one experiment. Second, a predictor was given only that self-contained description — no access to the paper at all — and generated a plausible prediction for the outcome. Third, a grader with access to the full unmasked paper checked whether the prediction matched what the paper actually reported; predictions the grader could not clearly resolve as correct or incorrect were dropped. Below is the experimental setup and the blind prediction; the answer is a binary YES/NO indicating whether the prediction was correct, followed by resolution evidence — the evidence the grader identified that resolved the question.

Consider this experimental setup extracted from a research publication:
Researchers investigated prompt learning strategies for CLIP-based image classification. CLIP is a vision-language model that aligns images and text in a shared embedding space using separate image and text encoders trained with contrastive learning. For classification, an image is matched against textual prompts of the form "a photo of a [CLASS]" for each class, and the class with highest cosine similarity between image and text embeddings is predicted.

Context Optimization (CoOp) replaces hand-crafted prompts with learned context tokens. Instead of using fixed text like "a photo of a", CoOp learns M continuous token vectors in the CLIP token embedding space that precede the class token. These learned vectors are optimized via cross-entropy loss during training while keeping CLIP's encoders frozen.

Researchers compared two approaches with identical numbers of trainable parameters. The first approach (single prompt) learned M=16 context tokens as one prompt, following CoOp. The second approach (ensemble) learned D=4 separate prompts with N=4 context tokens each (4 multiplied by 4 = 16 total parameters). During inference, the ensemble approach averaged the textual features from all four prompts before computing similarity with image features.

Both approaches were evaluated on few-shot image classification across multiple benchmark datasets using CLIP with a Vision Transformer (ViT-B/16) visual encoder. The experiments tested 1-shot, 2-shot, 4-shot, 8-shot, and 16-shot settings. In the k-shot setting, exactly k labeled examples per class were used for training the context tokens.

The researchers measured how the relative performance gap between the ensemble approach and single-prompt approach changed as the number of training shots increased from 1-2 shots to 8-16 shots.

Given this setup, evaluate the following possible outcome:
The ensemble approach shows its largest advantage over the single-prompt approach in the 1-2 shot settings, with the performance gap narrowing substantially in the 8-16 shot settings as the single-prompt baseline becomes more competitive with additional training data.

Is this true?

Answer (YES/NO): YES